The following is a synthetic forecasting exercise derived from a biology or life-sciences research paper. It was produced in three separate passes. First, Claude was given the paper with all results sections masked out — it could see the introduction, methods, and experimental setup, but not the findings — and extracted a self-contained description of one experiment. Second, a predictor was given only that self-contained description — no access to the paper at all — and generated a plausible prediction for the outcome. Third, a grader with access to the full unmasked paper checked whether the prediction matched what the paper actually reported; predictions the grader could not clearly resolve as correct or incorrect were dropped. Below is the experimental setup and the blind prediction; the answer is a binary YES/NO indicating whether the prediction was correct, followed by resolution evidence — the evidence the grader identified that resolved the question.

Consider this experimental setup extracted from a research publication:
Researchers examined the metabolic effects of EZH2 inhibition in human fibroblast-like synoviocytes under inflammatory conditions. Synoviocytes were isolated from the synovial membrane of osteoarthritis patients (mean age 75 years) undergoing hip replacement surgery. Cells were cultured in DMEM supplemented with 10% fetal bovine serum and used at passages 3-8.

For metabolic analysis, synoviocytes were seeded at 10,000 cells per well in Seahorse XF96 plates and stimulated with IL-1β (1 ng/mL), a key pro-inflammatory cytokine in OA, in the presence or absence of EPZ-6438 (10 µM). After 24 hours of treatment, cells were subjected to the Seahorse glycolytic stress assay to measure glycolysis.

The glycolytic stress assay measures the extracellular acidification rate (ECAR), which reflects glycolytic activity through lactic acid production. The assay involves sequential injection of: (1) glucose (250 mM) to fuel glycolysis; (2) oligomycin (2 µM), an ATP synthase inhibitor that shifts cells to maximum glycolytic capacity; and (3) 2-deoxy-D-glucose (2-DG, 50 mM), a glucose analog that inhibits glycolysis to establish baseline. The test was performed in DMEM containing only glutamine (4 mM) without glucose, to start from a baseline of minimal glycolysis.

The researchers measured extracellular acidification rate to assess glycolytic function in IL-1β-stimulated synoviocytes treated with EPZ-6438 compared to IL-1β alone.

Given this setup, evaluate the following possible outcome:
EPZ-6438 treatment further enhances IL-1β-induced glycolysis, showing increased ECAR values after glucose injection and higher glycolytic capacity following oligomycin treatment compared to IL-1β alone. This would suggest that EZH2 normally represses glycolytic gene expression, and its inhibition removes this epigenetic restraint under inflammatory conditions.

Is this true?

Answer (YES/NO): NO